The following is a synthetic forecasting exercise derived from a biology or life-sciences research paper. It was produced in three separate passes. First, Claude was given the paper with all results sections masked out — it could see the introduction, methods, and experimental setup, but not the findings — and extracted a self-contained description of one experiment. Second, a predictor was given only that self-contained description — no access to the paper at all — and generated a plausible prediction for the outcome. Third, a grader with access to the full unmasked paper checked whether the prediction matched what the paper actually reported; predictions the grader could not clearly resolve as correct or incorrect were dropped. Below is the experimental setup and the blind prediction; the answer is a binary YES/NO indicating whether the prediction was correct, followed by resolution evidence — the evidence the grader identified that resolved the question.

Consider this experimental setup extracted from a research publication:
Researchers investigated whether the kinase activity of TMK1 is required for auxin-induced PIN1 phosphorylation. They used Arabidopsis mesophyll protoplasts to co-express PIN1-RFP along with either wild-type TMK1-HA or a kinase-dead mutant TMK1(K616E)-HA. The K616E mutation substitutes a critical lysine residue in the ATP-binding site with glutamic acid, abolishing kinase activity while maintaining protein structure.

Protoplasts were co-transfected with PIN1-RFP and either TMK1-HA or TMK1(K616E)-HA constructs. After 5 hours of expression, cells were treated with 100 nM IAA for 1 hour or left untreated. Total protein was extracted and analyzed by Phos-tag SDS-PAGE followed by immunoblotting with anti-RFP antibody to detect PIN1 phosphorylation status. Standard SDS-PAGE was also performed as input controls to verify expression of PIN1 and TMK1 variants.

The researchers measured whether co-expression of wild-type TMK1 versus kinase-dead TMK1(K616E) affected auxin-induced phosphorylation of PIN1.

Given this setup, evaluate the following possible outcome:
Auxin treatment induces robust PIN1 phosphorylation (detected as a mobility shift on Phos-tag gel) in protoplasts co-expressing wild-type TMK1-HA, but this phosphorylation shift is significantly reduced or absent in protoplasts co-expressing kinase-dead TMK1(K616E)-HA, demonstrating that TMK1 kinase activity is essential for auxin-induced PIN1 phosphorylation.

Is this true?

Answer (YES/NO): YES